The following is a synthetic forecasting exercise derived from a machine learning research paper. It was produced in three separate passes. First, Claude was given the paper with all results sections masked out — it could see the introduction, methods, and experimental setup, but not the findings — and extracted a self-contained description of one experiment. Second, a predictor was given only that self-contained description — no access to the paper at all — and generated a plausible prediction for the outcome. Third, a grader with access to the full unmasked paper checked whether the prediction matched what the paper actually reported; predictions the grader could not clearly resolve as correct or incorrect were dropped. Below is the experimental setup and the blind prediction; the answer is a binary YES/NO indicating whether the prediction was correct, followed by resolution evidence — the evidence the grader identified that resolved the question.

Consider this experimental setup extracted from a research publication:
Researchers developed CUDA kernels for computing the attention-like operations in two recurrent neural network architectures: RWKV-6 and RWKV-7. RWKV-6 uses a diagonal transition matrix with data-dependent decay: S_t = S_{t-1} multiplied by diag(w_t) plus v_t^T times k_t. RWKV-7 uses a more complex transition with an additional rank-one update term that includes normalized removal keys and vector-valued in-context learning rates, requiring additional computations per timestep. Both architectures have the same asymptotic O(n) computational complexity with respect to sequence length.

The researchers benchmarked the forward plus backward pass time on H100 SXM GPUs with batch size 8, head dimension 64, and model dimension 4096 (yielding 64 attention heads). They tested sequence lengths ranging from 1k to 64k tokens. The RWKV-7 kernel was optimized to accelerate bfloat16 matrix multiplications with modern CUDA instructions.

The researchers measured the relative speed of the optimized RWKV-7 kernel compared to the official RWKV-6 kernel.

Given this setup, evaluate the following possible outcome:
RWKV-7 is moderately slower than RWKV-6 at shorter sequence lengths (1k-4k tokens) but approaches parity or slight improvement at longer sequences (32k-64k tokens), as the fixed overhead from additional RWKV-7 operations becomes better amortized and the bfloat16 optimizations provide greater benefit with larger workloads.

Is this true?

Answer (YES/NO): NO